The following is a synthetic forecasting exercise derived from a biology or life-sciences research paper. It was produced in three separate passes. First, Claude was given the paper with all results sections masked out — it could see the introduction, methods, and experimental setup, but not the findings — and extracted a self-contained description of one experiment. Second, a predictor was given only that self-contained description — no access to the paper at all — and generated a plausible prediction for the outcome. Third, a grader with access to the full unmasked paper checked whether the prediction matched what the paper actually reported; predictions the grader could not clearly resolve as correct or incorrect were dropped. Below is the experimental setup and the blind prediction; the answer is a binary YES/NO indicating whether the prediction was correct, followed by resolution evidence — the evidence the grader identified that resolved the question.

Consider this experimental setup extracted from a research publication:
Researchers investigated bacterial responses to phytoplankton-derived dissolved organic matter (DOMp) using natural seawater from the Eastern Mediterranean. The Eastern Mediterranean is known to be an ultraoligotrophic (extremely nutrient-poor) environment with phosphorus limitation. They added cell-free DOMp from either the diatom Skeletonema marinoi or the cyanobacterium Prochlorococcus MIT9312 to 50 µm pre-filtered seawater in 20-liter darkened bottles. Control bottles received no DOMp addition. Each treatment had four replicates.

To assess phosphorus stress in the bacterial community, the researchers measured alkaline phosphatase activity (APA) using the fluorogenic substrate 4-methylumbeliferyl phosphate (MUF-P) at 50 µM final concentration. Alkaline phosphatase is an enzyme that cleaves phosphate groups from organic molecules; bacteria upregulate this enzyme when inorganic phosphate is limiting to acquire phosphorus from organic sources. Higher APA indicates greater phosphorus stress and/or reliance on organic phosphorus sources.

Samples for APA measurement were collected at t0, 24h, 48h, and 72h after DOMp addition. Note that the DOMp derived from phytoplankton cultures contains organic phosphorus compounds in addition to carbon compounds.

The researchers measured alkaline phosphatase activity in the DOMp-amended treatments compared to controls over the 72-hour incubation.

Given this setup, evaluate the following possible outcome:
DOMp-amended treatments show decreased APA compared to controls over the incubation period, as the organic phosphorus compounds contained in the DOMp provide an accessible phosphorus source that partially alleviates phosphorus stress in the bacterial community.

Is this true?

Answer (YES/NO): YES